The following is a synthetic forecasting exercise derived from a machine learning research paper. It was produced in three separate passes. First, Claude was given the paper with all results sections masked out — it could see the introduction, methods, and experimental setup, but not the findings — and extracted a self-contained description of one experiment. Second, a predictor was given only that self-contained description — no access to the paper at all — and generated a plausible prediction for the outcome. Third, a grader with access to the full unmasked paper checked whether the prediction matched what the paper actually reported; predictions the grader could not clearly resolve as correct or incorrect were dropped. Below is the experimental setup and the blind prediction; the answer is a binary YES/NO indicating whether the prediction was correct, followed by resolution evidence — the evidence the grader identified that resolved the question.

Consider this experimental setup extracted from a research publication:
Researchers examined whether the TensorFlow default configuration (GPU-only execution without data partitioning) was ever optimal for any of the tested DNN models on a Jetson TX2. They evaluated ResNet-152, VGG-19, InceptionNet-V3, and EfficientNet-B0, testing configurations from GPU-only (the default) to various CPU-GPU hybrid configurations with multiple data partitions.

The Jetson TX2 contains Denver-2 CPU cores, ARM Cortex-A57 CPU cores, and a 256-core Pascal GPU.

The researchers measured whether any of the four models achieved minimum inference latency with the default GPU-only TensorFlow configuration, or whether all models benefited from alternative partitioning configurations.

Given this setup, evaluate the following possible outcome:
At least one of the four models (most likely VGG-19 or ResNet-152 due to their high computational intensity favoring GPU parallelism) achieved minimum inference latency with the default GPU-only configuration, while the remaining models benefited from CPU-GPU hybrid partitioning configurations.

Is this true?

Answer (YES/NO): NO